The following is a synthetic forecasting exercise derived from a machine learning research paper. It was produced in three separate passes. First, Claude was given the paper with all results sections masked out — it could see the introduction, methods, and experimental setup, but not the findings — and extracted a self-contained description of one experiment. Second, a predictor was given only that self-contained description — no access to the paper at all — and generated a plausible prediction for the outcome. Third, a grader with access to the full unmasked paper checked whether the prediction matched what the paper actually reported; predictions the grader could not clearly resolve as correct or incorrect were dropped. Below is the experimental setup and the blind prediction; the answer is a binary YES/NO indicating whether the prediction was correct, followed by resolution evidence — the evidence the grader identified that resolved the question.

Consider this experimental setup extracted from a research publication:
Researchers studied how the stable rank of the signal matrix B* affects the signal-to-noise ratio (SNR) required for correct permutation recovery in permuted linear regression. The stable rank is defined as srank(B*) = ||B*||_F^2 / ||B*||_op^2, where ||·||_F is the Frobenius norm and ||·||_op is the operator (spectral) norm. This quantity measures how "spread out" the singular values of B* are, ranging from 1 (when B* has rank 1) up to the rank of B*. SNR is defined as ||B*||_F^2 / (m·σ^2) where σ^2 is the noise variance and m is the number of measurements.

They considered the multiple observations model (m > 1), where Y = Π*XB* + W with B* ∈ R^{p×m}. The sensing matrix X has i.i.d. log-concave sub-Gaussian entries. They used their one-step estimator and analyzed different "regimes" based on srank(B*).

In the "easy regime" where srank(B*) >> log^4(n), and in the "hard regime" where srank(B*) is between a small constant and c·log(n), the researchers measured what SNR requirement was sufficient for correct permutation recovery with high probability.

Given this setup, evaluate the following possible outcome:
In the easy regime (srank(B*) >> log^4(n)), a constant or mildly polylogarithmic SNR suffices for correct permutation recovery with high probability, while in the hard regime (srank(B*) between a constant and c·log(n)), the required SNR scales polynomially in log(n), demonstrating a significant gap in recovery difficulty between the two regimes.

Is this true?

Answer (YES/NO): NO